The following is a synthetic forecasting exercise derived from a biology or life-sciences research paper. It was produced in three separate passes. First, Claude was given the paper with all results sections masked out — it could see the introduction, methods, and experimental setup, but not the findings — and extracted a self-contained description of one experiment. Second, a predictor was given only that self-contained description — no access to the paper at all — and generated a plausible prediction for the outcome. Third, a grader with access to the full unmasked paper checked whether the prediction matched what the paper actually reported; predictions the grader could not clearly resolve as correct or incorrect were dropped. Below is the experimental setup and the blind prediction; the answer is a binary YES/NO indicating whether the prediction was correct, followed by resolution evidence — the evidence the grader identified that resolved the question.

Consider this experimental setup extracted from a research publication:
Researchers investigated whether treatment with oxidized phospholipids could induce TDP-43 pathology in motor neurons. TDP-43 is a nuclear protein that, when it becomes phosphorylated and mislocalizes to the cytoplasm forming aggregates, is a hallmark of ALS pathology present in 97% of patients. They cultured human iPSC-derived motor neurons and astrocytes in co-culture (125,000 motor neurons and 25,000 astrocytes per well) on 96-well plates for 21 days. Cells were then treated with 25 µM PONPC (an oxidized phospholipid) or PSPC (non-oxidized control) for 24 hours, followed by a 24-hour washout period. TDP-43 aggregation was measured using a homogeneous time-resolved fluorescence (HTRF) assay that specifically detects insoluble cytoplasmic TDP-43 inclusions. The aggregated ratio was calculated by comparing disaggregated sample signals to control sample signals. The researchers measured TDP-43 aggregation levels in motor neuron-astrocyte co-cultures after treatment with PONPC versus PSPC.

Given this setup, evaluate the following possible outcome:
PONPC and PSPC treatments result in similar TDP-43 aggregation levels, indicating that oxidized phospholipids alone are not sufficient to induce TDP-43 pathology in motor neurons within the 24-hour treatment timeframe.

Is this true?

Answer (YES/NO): NO